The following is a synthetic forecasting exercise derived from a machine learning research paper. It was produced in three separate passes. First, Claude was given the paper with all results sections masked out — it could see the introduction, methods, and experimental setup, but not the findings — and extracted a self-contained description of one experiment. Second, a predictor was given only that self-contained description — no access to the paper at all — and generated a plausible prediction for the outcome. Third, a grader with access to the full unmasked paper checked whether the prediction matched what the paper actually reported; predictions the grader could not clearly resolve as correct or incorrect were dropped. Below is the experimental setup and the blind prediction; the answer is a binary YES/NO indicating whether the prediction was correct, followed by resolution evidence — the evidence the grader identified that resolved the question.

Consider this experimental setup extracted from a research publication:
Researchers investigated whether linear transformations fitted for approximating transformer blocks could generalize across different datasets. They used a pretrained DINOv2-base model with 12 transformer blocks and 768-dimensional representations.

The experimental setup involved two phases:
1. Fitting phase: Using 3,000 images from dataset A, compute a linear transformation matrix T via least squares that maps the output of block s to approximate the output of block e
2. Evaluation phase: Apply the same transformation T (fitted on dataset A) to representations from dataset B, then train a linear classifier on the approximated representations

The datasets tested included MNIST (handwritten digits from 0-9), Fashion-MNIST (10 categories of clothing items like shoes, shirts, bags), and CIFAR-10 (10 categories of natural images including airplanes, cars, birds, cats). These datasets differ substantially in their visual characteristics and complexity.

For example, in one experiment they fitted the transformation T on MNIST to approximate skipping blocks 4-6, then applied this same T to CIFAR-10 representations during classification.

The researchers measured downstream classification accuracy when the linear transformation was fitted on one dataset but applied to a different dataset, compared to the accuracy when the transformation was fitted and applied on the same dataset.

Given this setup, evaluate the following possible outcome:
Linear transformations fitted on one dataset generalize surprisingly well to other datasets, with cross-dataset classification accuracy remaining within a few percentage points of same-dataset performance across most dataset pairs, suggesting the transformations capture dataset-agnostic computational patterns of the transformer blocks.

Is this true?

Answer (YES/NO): NO